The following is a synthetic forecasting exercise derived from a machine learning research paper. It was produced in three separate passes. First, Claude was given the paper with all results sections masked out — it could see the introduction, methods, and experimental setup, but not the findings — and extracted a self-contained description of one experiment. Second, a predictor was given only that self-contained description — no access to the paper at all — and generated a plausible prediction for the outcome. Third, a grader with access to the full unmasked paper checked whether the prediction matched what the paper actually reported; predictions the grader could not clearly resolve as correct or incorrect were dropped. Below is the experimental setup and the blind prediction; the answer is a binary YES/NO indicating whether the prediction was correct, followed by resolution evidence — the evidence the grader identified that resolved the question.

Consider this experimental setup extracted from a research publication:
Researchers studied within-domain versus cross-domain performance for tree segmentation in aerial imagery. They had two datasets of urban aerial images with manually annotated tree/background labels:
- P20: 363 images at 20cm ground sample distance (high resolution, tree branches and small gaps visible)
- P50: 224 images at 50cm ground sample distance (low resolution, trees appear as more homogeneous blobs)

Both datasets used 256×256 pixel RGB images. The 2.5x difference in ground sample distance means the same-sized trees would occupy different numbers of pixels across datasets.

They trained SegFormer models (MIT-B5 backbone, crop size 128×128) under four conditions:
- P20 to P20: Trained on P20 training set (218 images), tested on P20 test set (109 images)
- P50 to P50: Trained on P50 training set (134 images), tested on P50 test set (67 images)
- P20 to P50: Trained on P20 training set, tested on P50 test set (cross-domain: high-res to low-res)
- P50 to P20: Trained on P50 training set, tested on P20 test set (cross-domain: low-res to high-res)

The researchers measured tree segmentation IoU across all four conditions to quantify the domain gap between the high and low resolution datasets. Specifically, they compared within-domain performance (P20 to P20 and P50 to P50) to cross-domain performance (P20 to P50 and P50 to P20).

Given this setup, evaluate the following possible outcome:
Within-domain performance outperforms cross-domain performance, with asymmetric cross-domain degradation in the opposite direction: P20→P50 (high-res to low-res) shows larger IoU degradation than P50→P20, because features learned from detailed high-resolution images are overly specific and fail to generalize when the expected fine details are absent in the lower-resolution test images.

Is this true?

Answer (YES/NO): NO